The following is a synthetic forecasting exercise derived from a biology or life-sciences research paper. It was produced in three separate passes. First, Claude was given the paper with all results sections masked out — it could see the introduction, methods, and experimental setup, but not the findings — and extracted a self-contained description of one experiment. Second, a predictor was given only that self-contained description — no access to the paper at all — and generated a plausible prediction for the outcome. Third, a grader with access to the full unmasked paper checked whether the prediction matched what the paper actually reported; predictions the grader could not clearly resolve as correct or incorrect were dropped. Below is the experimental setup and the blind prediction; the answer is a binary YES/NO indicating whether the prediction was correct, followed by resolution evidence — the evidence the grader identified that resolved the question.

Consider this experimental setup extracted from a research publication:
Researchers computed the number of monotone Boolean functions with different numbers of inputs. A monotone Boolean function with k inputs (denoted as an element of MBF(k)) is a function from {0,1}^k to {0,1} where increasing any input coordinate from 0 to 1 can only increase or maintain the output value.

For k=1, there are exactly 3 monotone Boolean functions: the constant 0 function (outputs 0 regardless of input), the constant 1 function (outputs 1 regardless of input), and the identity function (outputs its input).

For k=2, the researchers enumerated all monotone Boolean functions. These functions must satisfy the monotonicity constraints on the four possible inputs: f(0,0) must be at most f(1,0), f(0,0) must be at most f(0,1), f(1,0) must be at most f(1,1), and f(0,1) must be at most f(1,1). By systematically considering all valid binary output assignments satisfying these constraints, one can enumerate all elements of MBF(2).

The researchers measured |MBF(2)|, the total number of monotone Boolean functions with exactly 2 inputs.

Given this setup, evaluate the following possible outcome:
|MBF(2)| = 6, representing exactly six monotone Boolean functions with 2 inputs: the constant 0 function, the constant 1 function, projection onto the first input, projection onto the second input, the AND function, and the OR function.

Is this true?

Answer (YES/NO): YES